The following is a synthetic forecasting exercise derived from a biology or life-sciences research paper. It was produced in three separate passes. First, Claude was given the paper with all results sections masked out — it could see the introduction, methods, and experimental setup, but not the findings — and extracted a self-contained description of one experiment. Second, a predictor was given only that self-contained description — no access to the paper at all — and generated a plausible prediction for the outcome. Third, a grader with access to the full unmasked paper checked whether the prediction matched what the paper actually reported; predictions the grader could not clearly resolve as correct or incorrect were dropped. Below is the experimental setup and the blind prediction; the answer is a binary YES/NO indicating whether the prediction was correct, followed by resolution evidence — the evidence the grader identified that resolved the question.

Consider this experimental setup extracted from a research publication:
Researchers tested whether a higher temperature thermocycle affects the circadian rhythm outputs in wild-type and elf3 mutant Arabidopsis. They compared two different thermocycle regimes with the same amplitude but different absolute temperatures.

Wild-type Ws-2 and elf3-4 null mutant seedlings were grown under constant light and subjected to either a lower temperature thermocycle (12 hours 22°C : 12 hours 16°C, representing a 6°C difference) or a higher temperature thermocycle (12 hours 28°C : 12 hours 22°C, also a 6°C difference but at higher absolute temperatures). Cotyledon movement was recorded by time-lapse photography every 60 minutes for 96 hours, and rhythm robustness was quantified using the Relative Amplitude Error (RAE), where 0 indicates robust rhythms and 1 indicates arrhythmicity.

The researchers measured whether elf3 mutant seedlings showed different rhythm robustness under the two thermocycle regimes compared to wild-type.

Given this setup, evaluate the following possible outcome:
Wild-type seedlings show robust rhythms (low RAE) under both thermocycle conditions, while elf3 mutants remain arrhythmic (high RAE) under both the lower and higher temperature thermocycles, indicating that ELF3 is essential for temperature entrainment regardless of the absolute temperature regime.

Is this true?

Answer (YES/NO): YES